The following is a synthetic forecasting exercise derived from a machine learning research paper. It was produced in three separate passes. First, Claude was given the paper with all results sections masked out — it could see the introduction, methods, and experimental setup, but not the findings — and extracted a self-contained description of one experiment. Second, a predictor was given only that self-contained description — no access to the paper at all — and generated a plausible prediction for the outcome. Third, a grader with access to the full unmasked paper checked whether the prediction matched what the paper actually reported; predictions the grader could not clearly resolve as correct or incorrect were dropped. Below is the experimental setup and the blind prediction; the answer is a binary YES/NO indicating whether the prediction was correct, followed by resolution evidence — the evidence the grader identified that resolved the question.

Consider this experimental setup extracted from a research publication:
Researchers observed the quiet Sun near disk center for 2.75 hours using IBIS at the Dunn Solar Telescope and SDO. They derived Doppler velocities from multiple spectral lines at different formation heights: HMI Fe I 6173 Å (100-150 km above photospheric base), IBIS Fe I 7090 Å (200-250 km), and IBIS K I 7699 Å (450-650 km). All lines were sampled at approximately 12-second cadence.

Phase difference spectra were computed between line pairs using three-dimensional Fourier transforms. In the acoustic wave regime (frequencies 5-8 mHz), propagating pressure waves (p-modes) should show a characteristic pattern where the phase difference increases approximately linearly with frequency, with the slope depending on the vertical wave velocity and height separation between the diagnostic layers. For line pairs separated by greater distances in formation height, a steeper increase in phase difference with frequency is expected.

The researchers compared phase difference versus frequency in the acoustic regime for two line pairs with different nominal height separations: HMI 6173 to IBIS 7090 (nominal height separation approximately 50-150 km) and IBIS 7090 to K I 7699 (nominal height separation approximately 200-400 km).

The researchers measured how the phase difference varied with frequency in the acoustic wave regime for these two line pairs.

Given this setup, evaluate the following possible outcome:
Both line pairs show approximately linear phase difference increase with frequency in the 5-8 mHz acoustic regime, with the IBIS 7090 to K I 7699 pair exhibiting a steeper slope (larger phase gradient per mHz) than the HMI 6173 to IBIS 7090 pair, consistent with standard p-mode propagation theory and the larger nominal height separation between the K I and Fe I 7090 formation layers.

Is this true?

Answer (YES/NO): YES